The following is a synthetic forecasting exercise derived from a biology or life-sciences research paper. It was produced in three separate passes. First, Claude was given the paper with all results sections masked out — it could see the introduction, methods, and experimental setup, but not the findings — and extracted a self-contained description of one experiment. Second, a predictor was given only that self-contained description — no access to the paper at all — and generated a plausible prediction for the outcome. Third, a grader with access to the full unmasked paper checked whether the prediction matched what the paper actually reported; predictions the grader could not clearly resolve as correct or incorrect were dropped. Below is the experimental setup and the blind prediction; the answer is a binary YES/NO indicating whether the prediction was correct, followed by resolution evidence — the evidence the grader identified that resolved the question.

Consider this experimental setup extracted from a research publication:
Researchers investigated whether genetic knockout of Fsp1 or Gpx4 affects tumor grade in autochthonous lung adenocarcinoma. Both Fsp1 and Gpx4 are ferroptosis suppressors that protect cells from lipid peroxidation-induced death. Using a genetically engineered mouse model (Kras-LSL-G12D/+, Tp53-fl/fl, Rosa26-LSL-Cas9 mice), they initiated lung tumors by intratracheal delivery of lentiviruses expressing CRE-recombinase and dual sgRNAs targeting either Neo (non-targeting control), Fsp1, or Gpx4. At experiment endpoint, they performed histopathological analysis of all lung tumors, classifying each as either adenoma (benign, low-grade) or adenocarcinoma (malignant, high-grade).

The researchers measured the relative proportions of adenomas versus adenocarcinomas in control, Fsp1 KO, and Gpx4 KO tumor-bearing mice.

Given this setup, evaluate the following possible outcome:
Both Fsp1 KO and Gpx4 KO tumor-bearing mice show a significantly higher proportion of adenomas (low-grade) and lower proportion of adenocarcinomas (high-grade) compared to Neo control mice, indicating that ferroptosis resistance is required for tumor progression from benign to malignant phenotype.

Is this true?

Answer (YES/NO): YES